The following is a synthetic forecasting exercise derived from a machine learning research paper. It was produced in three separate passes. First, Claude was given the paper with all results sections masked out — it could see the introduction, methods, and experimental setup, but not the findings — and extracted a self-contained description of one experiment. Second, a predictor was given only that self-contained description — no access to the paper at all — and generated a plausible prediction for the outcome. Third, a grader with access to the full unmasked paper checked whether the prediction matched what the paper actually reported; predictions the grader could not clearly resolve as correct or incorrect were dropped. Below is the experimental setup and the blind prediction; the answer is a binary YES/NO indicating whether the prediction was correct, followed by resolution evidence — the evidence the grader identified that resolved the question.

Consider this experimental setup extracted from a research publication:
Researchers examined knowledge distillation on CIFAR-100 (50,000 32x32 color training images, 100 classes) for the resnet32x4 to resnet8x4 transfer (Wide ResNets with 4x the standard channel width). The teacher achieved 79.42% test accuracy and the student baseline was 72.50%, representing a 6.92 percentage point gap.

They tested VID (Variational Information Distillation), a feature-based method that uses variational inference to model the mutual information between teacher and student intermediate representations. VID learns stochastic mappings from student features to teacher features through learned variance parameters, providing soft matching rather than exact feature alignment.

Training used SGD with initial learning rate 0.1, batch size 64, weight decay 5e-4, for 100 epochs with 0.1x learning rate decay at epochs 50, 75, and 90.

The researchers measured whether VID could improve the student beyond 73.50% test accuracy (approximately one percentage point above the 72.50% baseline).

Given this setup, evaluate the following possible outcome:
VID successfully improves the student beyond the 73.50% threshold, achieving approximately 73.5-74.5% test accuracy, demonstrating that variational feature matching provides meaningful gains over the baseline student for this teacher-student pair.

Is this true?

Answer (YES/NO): NO